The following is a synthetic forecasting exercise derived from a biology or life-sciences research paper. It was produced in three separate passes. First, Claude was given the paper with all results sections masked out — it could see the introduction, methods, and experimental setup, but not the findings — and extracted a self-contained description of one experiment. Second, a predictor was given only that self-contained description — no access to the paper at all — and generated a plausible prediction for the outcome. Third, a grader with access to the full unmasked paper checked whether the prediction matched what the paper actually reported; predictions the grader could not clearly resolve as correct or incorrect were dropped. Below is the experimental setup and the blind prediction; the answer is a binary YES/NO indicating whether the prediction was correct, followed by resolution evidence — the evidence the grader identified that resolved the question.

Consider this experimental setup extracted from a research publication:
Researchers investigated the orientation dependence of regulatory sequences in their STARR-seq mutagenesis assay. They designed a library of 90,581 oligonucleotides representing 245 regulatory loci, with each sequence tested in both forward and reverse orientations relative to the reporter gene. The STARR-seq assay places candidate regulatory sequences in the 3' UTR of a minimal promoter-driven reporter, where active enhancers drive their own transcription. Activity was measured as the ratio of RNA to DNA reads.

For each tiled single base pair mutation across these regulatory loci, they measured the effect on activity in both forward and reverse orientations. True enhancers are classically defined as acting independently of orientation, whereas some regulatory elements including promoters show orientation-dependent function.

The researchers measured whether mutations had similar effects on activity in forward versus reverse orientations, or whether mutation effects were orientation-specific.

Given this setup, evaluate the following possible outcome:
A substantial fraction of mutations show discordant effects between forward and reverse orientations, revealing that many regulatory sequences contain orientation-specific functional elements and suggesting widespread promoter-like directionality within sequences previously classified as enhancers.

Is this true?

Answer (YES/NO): NO